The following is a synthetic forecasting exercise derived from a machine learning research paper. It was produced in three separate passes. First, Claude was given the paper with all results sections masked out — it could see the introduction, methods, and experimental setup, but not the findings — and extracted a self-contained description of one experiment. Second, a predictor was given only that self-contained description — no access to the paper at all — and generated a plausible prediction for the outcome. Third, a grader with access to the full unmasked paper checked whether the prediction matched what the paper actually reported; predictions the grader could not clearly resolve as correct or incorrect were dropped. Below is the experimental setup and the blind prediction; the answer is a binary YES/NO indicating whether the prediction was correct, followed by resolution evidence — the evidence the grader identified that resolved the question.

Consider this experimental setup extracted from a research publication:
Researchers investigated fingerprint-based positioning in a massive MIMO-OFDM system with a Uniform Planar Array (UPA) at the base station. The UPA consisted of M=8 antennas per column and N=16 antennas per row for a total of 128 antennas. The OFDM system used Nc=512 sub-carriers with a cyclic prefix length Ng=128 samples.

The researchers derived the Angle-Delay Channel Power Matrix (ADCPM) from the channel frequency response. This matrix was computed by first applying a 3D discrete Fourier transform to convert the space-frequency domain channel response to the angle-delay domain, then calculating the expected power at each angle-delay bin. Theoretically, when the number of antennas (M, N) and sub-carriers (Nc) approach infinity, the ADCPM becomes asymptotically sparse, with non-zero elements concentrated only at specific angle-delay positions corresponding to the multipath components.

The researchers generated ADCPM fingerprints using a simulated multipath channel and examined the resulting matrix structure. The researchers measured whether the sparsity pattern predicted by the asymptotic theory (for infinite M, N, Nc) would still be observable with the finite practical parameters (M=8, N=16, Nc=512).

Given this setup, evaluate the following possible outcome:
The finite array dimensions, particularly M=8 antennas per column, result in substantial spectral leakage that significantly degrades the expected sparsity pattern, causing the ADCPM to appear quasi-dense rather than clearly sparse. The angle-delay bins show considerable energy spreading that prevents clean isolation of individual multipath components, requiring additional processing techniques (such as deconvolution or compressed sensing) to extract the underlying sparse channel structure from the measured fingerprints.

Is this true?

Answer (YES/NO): NO